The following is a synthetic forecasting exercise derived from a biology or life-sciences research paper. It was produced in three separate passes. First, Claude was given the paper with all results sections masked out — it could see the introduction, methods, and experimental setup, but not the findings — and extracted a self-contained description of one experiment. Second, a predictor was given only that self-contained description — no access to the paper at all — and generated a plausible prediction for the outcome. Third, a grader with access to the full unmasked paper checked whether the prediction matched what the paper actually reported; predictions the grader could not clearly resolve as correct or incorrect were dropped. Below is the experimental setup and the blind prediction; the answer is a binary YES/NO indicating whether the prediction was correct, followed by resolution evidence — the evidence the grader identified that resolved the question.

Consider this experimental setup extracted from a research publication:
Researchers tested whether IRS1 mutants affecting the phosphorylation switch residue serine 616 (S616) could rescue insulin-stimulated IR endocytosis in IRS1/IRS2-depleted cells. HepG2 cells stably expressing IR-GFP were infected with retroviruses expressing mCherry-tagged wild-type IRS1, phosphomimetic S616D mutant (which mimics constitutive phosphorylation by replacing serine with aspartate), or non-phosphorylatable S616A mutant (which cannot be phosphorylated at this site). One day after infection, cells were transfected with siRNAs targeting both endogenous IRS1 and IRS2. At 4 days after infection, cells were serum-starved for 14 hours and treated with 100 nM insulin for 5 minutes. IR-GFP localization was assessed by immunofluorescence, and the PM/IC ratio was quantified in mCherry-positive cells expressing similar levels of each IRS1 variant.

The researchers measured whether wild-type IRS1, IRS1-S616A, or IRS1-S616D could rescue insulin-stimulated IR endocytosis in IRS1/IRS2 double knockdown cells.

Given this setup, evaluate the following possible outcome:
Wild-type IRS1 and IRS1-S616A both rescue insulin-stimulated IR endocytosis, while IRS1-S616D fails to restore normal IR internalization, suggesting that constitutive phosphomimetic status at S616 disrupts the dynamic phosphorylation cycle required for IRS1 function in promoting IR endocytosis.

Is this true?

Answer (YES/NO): NO